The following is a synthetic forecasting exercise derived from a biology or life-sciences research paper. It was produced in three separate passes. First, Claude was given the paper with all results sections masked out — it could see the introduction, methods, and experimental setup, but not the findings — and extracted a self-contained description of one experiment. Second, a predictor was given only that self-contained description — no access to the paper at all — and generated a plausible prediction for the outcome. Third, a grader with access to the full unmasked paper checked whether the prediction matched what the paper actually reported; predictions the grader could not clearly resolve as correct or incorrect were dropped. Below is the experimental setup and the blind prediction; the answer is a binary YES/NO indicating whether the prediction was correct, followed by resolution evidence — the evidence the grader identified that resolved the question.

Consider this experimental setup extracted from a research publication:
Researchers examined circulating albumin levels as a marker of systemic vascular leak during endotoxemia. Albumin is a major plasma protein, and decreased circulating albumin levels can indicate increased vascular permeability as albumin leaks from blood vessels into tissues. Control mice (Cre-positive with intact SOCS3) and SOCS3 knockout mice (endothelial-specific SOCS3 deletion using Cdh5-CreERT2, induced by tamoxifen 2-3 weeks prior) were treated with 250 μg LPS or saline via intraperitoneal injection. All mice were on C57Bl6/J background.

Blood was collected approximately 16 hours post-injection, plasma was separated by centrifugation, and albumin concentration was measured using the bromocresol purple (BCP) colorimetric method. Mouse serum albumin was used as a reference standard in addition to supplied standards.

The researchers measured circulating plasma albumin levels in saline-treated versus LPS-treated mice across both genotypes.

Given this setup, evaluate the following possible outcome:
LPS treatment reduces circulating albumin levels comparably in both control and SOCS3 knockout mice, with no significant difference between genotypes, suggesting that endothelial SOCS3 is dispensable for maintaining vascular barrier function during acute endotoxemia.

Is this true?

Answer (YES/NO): NO